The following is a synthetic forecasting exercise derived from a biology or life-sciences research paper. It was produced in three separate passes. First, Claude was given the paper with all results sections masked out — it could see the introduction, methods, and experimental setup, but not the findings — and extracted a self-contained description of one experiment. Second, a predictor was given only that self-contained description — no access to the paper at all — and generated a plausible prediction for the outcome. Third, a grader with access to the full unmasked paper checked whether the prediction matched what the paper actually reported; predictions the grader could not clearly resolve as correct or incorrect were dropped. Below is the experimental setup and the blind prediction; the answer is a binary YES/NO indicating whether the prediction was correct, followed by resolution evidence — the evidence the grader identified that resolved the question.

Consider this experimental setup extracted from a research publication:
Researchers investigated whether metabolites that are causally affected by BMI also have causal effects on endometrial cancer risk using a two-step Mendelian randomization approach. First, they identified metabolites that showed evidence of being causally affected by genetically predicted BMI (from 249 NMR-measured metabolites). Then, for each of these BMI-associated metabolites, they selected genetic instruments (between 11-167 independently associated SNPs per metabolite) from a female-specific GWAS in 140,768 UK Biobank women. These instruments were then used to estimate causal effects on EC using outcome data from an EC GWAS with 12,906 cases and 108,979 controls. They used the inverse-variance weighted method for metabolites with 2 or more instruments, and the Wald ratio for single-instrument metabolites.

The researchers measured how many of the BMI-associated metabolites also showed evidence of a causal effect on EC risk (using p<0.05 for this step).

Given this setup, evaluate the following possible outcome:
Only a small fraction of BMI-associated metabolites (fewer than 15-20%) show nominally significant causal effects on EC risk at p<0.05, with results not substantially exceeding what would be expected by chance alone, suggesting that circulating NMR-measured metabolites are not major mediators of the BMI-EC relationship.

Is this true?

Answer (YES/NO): NO